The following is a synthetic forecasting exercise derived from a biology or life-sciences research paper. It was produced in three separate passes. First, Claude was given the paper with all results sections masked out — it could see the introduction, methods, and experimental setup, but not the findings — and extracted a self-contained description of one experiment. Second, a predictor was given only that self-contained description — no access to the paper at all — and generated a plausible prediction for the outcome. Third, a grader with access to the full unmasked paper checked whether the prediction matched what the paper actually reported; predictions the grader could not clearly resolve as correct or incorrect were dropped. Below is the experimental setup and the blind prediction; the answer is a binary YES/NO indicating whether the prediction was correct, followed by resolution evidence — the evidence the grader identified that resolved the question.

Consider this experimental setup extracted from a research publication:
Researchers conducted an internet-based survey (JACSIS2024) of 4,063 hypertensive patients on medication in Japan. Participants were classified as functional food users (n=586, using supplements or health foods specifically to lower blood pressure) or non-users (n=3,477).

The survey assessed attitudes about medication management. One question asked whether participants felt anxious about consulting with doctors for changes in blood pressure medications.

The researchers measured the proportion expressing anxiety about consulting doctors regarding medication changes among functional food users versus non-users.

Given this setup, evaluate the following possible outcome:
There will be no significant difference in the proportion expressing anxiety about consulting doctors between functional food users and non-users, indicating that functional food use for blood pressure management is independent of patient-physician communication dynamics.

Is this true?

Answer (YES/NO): NO